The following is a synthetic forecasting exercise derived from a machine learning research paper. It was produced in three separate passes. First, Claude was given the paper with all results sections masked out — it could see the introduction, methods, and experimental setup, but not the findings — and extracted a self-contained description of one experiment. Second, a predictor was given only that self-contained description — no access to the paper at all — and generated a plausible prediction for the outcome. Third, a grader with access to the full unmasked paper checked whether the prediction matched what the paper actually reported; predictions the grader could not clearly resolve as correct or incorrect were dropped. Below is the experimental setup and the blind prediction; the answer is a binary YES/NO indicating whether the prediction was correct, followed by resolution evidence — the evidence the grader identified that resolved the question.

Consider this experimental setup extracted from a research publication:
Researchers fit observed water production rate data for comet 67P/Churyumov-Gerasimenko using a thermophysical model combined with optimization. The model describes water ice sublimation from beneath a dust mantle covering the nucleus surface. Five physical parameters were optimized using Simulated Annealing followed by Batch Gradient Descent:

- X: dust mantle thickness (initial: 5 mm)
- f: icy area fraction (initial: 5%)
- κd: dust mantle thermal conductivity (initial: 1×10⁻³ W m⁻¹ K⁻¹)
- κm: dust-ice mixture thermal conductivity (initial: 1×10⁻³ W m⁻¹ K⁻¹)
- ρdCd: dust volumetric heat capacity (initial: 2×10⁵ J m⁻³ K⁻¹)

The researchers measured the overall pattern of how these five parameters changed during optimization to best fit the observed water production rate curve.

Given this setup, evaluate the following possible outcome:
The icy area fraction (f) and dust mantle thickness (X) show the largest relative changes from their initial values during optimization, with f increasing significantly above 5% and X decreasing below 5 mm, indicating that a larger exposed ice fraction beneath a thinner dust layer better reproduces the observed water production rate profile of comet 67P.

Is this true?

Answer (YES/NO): NO